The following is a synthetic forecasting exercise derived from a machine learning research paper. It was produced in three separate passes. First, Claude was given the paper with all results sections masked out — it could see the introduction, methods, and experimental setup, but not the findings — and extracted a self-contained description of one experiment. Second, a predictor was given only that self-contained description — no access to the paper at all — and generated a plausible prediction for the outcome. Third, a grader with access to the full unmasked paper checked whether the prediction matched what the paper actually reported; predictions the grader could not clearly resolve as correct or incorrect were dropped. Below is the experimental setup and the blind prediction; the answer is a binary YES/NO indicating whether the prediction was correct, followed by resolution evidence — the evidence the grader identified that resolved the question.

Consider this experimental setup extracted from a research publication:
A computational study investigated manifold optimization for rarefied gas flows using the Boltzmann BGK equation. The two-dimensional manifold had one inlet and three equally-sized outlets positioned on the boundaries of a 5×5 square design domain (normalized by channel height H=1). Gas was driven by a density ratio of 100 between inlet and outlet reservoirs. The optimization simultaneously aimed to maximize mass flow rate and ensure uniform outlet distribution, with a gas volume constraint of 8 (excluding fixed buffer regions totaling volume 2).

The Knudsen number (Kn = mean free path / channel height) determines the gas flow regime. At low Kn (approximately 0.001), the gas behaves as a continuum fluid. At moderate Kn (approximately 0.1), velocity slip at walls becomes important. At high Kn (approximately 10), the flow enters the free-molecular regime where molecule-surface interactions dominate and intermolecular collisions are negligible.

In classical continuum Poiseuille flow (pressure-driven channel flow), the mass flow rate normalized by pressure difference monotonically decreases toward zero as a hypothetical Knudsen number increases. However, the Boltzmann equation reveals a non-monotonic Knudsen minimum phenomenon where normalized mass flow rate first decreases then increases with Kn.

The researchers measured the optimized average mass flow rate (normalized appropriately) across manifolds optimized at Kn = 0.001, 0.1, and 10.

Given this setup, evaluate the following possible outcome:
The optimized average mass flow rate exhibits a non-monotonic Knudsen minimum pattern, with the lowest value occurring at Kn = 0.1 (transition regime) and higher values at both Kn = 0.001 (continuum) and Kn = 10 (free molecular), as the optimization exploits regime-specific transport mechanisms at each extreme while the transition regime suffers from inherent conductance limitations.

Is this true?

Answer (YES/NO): NO